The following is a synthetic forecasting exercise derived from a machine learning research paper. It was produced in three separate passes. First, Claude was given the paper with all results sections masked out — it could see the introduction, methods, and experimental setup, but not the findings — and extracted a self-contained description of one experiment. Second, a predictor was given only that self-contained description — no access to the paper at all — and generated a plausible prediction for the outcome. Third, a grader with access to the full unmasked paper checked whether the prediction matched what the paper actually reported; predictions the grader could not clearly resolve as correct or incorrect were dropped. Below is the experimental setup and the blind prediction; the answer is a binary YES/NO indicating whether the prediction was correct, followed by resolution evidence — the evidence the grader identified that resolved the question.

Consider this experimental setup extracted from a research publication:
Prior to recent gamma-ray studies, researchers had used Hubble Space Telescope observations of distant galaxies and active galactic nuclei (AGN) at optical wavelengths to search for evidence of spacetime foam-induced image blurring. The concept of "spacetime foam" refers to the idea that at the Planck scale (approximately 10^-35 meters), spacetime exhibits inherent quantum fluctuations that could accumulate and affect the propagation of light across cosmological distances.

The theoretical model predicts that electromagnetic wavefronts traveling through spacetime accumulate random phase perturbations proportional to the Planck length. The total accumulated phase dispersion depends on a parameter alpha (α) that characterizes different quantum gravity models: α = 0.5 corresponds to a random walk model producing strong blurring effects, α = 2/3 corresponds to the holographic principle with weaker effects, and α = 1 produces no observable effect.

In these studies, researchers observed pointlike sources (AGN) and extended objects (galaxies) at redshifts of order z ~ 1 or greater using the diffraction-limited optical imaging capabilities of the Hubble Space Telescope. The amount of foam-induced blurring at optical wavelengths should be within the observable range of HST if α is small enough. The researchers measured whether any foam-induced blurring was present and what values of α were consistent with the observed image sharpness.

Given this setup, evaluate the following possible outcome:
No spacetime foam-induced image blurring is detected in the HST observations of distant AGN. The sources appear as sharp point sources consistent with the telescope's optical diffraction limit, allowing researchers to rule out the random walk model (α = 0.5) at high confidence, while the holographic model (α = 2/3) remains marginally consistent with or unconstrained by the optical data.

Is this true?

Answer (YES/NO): YES